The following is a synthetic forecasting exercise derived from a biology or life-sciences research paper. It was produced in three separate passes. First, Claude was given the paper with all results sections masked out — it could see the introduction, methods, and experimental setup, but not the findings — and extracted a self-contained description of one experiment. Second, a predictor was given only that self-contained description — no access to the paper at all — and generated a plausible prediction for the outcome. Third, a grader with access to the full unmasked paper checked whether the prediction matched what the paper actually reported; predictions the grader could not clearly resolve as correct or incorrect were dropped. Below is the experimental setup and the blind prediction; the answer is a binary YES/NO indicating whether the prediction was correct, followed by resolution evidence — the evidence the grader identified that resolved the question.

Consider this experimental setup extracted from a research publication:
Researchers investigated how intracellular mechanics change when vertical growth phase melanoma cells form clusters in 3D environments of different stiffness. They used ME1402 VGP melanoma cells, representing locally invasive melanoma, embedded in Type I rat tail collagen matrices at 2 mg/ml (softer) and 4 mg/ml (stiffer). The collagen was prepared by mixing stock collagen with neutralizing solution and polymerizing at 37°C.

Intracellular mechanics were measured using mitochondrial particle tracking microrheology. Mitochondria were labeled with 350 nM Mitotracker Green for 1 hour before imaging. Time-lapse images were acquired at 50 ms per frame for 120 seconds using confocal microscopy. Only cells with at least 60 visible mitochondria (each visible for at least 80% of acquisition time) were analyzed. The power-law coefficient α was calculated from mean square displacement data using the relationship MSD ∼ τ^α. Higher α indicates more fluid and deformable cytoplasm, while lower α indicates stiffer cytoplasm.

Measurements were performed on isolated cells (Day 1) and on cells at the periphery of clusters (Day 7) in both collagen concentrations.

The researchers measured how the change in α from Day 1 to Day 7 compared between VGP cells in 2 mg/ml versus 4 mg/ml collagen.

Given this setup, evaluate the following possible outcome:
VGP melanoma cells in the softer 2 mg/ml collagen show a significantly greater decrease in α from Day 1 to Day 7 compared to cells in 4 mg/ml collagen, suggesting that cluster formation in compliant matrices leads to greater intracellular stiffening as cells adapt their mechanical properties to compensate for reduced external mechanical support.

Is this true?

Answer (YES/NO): NO